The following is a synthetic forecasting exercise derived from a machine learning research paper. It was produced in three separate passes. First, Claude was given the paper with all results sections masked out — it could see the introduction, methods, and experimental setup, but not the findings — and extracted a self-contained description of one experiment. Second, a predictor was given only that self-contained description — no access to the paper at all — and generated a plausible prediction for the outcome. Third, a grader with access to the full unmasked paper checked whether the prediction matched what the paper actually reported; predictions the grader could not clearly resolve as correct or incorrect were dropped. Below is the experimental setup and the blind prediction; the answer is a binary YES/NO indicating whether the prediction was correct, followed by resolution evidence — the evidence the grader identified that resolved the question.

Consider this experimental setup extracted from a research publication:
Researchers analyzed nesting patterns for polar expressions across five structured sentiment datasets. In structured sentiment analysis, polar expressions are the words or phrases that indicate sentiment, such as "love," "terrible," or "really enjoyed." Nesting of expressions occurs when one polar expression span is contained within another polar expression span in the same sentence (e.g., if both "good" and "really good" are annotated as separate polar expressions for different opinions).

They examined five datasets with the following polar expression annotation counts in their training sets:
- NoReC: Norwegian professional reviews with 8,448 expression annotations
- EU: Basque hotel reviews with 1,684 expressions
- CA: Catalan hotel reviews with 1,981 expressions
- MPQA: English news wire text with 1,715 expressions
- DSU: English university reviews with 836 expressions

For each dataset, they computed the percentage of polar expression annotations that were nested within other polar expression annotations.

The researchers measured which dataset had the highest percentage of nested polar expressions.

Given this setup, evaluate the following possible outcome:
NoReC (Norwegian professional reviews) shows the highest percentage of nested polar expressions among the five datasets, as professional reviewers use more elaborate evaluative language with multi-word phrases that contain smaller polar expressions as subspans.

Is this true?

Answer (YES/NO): YES